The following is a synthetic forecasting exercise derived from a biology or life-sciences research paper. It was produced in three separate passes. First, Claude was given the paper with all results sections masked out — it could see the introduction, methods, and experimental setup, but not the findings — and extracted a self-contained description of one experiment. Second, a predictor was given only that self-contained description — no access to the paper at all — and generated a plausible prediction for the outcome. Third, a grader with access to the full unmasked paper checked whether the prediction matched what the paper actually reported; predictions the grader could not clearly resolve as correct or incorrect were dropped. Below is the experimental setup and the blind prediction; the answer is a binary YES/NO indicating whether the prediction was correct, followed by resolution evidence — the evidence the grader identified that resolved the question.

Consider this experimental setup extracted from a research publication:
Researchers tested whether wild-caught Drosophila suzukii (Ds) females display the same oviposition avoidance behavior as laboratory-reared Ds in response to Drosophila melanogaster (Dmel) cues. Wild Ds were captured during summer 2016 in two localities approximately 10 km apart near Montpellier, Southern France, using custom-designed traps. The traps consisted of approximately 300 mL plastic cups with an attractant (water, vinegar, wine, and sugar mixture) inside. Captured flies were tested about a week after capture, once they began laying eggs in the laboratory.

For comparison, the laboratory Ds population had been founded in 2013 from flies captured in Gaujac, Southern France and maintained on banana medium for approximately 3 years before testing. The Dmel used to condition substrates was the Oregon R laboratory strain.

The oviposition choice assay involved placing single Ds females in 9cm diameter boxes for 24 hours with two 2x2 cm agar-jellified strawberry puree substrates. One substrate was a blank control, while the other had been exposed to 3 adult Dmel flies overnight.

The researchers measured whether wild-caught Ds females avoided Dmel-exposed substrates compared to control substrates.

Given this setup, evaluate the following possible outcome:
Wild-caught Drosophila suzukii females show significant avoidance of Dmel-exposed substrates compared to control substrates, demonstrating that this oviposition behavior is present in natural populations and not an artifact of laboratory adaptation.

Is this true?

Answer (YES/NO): NO